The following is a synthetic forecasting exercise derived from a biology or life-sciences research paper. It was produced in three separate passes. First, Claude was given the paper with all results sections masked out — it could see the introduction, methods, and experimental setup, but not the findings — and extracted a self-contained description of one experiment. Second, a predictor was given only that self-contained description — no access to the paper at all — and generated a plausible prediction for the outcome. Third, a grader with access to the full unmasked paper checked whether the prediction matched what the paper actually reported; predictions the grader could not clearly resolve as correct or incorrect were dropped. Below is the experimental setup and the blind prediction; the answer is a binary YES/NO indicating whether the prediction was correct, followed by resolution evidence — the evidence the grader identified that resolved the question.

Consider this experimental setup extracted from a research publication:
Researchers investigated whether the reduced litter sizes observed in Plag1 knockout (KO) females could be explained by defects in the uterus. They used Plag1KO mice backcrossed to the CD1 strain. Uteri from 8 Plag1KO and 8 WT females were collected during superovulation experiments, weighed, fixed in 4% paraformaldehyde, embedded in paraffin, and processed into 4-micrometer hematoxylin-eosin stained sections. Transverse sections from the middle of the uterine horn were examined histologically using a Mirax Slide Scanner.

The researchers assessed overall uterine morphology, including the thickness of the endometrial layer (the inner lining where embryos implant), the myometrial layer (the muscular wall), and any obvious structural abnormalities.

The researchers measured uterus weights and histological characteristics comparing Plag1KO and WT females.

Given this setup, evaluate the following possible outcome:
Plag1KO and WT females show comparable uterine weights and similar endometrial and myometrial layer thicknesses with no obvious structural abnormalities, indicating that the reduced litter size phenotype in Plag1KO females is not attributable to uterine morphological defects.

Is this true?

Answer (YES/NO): YES